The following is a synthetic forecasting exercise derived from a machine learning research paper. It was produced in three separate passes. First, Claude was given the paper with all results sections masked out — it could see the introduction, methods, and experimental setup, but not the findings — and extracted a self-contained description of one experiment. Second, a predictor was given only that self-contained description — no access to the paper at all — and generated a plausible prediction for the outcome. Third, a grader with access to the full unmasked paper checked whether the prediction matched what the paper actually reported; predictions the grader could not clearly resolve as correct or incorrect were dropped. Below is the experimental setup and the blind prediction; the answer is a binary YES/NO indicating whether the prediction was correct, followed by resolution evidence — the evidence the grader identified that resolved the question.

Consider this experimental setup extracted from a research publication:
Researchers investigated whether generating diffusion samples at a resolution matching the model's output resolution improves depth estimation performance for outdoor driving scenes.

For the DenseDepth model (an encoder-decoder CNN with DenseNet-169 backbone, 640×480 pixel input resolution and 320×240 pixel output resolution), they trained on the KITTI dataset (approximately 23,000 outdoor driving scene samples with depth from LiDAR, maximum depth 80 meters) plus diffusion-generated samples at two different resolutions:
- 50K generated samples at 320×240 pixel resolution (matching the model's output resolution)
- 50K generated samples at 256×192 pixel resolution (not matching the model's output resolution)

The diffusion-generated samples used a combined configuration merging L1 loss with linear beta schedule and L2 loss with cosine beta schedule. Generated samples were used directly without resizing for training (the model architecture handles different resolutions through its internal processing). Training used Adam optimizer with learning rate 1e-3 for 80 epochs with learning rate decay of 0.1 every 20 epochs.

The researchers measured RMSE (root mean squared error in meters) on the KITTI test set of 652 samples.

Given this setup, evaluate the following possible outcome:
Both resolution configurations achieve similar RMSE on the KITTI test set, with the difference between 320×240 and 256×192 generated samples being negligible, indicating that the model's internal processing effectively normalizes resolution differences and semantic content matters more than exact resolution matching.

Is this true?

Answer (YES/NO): NO